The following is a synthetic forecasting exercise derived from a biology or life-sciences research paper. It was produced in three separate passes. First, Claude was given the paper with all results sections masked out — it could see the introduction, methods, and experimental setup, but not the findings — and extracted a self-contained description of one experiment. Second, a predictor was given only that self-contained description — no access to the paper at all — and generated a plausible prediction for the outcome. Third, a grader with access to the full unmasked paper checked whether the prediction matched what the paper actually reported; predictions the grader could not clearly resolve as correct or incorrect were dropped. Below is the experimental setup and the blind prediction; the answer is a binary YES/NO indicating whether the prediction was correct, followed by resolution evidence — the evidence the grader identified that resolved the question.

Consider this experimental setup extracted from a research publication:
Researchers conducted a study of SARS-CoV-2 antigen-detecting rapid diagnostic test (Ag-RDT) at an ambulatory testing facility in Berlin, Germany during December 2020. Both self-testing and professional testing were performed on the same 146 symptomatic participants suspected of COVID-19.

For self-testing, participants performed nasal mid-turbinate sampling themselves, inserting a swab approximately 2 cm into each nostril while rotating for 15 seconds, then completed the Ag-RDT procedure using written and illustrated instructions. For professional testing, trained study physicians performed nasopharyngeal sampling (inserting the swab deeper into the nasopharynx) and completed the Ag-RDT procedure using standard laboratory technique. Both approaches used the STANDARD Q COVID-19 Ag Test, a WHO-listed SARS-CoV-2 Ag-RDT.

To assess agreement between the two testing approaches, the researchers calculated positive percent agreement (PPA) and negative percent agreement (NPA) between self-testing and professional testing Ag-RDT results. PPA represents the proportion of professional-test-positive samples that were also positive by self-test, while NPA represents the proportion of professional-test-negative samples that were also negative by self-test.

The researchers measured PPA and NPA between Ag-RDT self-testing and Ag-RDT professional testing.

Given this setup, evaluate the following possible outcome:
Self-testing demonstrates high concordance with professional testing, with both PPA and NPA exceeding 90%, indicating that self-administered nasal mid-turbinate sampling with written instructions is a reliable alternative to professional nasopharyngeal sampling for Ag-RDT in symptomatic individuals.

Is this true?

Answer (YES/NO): YES